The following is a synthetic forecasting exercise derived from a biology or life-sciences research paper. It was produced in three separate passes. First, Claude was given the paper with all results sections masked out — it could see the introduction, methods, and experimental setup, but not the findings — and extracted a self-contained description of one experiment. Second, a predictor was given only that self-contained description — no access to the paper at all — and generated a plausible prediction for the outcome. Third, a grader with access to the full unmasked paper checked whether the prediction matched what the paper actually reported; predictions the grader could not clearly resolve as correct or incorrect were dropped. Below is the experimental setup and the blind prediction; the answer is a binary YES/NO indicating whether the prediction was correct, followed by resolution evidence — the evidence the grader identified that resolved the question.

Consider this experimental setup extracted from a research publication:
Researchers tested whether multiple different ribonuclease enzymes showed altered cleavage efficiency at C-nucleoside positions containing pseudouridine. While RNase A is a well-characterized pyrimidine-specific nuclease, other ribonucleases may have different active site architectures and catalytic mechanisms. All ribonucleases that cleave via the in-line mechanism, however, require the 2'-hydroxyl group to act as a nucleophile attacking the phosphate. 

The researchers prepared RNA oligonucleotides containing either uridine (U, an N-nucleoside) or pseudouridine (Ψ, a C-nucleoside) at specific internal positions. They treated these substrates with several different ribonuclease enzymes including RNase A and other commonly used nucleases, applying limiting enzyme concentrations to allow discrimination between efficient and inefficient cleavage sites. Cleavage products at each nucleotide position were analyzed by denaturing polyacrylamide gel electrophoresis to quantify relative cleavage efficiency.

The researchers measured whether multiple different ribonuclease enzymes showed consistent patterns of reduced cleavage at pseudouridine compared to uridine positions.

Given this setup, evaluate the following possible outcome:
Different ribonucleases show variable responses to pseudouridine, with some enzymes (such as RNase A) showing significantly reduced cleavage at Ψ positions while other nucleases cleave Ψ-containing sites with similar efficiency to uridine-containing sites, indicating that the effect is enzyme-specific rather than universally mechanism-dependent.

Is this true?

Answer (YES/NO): NO